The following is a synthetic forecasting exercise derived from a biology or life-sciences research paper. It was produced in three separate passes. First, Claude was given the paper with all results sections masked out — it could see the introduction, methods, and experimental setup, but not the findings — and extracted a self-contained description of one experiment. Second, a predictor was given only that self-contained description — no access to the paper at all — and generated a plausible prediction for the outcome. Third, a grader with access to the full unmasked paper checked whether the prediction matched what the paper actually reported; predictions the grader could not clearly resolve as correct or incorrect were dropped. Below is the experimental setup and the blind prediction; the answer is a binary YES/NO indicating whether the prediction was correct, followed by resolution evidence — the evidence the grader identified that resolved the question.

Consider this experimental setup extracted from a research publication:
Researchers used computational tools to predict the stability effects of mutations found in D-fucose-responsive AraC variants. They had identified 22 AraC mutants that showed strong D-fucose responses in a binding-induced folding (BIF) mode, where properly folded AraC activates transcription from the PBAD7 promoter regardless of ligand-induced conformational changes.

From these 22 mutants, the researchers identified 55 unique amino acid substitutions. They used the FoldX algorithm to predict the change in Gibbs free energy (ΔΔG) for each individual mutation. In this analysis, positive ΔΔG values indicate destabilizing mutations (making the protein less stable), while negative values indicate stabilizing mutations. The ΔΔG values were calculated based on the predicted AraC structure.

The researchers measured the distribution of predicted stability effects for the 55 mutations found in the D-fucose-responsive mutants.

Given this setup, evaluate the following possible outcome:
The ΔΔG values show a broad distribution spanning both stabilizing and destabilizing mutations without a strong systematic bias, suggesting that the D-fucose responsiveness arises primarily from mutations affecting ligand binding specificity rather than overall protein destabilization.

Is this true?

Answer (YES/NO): NO